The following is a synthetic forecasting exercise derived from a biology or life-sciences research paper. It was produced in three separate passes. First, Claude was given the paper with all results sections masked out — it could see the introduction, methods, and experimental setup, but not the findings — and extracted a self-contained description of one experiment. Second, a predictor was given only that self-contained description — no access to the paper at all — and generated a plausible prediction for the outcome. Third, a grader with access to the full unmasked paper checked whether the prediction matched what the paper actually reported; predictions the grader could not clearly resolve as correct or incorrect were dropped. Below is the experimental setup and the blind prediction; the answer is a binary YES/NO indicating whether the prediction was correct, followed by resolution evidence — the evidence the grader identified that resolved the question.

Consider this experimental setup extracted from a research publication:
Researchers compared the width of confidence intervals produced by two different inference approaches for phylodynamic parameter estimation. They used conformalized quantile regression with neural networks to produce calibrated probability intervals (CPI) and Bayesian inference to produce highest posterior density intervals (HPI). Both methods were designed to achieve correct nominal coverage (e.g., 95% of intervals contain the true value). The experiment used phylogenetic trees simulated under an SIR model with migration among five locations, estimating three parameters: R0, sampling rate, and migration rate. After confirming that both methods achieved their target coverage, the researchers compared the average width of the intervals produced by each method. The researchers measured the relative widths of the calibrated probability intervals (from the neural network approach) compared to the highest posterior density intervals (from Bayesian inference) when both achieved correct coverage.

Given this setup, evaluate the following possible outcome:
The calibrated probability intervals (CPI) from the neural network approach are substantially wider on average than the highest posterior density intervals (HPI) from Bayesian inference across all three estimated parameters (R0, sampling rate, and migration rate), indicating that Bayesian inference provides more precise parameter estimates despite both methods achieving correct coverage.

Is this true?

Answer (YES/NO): YES